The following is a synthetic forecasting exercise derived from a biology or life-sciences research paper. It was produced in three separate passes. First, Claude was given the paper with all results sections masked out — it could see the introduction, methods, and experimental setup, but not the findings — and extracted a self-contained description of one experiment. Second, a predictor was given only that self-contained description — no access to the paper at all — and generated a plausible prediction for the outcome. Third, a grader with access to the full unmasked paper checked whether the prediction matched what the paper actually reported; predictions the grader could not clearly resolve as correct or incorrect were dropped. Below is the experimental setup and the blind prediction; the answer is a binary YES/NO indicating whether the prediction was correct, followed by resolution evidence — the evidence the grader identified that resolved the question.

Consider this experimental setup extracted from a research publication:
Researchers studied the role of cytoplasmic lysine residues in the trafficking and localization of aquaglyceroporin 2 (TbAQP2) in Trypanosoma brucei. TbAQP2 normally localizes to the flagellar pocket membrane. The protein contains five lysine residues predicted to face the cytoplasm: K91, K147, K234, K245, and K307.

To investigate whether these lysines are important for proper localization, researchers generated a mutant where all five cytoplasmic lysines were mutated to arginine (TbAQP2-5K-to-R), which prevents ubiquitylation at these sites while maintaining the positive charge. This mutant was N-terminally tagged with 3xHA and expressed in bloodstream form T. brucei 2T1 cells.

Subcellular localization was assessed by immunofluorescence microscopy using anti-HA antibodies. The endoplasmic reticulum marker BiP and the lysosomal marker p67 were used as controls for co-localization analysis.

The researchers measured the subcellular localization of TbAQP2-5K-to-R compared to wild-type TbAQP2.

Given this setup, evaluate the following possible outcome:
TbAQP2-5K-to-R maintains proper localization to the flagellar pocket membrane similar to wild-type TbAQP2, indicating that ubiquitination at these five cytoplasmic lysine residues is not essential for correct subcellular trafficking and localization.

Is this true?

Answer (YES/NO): NO